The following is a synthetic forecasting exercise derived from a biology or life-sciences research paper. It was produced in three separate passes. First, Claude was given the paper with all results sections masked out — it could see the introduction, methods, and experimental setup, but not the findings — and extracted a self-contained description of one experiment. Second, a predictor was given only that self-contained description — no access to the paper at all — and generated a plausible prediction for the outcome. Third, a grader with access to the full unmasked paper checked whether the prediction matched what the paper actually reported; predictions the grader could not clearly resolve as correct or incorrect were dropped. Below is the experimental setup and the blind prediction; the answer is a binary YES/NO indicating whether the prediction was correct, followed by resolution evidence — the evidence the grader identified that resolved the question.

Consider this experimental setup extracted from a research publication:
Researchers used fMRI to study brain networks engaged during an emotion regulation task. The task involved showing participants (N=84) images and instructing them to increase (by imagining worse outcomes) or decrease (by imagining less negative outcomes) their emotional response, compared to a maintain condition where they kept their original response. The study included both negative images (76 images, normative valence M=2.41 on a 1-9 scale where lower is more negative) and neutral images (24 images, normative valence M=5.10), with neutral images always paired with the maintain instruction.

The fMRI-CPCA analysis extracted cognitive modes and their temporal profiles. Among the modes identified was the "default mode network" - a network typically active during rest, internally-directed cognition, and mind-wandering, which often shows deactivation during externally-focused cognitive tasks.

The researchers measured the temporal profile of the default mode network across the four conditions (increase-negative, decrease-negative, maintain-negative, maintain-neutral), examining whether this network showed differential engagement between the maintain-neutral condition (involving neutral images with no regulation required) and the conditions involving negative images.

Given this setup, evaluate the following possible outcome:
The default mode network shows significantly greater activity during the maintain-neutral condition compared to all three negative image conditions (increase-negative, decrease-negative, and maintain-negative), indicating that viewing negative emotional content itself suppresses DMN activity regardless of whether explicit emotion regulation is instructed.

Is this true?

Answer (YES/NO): NO